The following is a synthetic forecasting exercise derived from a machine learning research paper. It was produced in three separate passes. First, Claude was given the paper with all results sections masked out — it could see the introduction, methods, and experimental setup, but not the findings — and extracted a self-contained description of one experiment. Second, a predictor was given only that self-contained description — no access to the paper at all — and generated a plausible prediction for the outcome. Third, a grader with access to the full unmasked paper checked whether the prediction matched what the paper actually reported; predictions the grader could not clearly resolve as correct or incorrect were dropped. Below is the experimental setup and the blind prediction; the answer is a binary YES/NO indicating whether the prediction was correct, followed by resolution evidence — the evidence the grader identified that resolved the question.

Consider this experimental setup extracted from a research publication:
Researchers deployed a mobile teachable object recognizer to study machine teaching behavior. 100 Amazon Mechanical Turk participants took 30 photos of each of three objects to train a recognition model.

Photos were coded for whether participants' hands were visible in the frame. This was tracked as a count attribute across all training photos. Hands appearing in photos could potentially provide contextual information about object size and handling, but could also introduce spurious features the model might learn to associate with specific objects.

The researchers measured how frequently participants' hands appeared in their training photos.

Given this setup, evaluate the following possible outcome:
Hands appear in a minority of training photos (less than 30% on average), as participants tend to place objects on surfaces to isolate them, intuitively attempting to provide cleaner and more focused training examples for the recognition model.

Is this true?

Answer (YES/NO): YES